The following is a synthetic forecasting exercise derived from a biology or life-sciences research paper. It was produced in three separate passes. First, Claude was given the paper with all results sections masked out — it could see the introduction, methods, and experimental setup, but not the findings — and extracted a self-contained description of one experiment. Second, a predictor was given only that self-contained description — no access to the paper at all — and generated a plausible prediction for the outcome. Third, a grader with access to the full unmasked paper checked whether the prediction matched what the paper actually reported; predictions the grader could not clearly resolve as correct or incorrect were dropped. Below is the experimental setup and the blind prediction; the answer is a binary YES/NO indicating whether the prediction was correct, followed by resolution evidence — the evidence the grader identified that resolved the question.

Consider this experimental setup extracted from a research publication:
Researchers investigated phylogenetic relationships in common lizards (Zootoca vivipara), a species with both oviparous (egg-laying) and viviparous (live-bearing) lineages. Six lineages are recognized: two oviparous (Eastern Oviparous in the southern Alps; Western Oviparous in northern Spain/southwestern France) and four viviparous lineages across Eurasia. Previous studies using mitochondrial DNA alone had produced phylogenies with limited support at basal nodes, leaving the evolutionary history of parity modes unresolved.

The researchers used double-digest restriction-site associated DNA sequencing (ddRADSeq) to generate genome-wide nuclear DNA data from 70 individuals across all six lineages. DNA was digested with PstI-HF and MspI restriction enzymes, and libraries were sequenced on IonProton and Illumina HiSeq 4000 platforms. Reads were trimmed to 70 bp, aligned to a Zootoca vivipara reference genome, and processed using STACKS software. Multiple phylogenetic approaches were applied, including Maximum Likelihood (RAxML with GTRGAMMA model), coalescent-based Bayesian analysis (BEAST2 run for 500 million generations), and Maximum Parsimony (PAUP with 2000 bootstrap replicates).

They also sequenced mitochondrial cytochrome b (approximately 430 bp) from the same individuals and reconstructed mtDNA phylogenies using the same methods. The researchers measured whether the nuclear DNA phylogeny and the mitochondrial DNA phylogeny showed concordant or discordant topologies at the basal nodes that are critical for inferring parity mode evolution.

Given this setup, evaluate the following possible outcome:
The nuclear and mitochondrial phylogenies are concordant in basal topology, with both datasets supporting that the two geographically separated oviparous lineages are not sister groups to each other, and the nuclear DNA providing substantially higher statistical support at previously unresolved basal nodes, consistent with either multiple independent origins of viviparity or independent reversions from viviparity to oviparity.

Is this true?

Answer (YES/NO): NO